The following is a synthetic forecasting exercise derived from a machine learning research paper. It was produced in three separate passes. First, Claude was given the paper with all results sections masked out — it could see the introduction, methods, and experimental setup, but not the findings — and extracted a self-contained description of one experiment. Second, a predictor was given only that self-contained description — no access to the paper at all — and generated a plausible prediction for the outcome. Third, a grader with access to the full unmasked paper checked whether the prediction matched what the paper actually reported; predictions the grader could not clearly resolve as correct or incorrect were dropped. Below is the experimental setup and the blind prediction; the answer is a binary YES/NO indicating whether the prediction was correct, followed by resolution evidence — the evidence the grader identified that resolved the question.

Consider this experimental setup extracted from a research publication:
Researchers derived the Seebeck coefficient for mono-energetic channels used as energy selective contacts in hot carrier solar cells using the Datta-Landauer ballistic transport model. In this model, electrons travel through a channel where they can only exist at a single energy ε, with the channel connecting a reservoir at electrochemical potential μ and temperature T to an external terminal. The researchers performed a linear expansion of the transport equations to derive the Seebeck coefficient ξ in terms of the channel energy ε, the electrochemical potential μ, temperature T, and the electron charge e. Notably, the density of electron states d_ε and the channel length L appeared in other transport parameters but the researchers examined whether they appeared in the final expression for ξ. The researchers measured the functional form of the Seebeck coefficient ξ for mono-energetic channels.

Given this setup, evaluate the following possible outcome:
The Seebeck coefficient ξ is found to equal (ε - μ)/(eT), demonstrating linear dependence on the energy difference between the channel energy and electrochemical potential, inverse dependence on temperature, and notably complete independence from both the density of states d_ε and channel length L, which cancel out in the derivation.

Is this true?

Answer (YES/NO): NO